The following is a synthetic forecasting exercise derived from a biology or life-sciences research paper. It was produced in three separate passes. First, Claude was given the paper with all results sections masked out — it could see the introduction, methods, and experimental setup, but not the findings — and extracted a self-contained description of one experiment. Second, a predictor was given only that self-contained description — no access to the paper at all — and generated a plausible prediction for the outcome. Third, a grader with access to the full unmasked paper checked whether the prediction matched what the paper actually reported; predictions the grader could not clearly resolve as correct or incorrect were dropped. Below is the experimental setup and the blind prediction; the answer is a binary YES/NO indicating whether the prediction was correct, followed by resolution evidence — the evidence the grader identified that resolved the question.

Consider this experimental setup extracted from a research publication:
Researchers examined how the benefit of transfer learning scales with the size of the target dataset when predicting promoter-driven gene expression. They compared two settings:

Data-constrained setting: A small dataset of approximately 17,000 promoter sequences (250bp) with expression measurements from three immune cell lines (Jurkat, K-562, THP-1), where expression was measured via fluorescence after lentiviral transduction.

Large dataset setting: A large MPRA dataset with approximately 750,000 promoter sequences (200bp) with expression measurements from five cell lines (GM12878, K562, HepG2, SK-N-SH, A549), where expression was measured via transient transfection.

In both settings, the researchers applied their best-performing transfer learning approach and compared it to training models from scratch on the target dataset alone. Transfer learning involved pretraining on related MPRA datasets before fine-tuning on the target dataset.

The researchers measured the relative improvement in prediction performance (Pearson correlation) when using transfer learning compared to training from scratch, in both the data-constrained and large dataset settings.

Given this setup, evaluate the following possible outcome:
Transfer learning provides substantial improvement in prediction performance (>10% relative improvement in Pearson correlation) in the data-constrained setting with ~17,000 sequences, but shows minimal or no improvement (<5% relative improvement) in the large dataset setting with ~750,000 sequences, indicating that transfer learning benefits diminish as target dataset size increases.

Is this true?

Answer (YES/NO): YES